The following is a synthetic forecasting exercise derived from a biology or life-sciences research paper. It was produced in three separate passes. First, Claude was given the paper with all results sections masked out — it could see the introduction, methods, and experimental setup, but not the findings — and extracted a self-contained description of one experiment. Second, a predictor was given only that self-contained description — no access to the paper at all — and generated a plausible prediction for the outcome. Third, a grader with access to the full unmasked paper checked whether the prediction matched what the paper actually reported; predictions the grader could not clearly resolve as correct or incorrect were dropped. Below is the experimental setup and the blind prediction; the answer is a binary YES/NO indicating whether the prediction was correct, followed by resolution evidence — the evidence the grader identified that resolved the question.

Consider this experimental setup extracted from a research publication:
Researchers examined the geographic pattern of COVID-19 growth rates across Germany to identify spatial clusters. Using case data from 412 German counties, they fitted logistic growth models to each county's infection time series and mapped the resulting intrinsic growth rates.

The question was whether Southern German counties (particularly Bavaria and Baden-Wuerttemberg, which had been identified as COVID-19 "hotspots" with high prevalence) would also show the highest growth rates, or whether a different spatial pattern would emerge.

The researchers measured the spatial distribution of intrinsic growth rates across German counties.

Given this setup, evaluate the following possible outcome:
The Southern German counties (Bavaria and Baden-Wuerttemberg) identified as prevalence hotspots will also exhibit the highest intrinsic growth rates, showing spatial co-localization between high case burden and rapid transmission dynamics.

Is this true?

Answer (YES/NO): NO